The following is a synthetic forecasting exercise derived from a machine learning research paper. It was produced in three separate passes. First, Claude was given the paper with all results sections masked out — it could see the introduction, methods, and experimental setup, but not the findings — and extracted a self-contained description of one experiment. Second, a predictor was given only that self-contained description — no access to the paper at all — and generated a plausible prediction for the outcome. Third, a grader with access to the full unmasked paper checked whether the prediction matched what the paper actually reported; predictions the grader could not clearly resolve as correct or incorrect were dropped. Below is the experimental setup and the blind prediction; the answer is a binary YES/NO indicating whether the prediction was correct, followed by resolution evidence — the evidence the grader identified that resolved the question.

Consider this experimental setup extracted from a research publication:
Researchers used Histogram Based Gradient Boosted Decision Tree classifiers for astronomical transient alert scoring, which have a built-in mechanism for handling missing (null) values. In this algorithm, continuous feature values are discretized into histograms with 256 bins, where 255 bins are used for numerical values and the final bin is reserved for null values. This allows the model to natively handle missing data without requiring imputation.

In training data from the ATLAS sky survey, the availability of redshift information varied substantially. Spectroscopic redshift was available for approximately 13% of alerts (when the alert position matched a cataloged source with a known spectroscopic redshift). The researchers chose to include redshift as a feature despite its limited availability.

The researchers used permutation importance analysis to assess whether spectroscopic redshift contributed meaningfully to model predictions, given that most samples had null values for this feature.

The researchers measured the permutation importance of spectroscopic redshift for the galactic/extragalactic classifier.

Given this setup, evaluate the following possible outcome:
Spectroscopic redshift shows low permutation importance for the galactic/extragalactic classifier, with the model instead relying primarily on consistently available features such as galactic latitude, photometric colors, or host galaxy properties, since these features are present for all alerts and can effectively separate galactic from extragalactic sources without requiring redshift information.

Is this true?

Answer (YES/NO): NO